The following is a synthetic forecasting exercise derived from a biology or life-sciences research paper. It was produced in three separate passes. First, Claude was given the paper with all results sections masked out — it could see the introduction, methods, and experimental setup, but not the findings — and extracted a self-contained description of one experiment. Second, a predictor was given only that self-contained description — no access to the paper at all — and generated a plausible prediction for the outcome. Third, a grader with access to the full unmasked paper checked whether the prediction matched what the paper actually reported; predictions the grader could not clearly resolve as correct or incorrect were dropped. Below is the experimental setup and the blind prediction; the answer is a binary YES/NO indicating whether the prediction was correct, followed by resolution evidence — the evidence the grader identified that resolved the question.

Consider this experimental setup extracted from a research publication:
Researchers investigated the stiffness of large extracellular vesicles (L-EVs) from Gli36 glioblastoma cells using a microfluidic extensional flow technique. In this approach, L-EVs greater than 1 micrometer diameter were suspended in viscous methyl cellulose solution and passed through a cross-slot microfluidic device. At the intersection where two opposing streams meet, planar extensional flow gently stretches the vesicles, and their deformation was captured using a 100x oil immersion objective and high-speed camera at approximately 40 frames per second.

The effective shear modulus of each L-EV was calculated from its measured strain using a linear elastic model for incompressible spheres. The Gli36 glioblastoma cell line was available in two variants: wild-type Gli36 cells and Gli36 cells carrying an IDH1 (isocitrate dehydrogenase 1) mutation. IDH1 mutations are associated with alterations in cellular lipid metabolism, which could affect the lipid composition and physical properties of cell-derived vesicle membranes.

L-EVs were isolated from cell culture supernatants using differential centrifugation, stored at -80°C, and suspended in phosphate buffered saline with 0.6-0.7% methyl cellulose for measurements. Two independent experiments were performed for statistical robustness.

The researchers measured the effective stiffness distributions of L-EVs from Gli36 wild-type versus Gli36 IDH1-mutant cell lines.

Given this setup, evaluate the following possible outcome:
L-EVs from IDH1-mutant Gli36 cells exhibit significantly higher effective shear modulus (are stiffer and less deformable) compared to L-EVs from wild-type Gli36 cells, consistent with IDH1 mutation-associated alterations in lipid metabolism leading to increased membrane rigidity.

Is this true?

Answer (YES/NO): YES